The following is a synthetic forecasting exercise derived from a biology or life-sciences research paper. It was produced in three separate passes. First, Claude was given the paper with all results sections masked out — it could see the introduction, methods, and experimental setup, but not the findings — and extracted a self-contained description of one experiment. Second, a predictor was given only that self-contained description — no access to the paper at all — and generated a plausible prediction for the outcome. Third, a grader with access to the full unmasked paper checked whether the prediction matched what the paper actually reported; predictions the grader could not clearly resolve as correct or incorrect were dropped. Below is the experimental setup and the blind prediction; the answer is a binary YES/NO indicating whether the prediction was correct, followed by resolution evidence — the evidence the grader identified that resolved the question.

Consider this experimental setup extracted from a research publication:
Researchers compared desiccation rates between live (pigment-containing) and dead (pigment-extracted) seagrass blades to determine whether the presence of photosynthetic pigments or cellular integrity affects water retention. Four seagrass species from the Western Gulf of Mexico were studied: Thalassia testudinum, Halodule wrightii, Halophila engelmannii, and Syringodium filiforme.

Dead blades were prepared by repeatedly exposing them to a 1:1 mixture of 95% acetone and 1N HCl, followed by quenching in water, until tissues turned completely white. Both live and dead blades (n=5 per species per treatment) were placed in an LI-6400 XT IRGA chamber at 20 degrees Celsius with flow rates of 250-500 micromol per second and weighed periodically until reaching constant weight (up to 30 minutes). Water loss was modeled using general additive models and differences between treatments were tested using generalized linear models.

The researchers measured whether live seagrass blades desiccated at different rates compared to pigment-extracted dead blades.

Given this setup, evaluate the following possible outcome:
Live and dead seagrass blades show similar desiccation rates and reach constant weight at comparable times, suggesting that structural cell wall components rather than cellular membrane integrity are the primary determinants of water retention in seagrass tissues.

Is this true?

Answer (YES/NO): YES